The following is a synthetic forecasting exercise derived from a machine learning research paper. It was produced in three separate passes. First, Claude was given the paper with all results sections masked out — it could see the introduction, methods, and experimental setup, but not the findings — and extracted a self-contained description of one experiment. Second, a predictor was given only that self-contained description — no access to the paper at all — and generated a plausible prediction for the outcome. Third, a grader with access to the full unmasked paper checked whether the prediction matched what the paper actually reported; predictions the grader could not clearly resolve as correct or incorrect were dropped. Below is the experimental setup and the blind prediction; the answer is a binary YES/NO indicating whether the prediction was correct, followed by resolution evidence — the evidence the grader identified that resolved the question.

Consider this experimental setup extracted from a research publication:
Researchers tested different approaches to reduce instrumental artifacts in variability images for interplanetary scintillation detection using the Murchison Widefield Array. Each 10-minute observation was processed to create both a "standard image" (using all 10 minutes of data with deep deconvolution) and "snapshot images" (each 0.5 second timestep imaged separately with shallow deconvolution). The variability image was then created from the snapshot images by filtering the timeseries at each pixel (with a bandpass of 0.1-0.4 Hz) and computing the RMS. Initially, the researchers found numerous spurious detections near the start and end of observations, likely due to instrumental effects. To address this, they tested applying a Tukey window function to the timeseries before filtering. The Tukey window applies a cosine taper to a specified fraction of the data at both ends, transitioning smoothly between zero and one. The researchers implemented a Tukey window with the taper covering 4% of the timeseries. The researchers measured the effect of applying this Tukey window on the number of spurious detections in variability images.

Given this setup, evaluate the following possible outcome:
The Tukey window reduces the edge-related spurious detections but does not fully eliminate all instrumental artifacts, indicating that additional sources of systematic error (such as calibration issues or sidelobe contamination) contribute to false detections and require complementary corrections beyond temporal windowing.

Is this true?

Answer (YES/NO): NO